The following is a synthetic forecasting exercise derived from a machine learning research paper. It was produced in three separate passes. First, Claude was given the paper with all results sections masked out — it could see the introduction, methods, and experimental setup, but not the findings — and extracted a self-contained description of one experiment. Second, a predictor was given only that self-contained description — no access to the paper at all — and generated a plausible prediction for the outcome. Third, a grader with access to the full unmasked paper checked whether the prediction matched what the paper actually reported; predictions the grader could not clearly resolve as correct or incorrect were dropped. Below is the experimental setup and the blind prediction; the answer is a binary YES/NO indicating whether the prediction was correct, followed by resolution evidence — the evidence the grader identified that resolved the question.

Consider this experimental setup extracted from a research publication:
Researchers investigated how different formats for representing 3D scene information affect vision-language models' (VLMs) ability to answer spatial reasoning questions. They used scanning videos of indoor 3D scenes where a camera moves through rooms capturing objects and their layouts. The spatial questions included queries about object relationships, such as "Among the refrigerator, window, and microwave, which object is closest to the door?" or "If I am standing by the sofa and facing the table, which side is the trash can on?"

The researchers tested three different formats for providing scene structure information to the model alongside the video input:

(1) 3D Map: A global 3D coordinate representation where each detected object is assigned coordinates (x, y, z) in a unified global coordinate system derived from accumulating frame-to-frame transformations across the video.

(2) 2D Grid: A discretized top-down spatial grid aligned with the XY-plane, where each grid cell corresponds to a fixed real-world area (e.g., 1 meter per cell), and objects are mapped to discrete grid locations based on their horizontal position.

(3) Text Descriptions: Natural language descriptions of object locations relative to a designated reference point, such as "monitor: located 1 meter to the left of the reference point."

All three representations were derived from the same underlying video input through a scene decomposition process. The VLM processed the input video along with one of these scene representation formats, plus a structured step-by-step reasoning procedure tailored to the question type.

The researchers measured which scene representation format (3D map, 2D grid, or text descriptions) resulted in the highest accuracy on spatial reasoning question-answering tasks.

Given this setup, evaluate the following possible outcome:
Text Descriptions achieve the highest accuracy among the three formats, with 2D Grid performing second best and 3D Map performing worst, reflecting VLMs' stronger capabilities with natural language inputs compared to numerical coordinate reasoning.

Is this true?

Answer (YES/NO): YES